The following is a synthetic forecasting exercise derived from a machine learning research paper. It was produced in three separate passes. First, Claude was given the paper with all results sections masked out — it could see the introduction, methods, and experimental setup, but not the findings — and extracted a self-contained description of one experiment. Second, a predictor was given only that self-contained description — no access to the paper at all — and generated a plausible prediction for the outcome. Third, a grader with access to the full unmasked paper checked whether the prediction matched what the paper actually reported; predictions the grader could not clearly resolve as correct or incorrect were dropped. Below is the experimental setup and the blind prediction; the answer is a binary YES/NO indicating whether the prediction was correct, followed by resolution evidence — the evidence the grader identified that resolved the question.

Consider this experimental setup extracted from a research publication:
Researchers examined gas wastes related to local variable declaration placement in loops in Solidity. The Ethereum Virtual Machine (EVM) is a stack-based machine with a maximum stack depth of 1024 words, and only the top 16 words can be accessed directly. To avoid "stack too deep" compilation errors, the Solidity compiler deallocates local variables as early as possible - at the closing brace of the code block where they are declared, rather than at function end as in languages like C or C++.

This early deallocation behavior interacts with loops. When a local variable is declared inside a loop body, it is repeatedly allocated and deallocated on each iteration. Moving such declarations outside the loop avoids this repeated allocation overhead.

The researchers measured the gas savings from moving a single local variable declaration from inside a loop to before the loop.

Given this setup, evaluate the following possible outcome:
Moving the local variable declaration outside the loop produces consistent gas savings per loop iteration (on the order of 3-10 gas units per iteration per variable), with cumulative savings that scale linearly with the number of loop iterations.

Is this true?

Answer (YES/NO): NO